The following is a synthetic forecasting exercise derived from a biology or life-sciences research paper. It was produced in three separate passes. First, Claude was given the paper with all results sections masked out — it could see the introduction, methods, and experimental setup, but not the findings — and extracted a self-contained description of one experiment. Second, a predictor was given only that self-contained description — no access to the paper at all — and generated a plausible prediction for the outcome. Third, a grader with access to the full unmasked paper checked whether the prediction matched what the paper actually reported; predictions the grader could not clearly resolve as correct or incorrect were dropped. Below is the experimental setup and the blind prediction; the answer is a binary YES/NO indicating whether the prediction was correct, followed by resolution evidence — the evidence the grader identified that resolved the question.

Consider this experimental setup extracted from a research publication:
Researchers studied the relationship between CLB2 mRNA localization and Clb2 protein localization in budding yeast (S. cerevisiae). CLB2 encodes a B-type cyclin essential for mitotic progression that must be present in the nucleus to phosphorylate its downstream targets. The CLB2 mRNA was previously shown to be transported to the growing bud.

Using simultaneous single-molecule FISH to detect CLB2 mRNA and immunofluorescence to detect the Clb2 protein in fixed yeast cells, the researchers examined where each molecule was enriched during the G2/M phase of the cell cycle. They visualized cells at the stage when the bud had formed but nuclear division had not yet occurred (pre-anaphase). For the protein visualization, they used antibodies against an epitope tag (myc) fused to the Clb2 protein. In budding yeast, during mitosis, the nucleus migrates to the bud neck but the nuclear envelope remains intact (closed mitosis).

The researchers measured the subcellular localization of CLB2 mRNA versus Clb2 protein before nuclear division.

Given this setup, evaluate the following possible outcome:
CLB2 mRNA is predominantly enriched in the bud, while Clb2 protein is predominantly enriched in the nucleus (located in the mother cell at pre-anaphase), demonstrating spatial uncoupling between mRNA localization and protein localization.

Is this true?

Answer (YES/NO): YES